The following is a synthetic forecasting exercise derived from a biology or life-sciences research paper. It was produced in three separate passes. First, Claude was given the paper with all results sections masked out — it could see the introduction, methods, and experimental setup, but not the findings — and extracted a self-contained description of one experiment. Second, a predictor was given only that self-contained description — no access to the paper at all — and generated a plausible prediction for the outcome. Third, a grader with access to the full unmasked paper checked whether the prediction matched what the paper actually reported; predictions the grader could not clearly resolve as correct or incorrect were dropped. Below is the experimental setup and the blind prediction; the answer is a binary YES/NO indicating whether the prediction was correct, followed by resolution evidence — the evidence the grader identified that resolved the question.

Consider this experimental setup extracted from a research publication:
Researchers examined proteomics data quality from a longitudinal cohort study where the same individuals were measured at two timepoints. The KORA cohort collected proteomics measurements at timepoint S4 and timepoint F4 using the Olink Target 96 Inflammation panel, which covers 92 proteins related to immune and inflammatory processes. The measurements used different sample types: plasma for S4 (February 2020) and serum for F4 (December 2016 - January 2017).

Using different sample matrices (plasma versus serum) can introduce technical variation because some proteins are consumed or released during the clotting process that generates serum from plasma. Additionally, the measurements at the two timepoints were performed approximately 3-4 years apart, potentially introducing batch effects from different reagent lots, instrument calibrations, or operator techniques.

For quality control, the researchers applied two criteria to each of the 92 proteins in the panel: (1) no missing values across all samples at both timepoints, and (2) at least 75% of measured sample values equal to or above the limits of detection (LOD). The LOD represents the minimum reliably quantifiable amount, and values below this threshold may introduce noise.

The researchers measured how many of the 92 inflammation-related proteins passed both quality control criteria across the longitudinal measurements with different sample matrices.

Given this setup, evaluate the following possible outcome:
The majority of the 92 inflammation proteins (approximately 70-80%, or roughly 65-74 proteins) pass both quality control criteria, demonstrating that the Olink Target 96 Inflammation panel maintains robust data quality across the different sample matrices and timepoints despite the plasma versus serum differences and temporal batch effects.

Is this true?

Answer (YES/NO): YES